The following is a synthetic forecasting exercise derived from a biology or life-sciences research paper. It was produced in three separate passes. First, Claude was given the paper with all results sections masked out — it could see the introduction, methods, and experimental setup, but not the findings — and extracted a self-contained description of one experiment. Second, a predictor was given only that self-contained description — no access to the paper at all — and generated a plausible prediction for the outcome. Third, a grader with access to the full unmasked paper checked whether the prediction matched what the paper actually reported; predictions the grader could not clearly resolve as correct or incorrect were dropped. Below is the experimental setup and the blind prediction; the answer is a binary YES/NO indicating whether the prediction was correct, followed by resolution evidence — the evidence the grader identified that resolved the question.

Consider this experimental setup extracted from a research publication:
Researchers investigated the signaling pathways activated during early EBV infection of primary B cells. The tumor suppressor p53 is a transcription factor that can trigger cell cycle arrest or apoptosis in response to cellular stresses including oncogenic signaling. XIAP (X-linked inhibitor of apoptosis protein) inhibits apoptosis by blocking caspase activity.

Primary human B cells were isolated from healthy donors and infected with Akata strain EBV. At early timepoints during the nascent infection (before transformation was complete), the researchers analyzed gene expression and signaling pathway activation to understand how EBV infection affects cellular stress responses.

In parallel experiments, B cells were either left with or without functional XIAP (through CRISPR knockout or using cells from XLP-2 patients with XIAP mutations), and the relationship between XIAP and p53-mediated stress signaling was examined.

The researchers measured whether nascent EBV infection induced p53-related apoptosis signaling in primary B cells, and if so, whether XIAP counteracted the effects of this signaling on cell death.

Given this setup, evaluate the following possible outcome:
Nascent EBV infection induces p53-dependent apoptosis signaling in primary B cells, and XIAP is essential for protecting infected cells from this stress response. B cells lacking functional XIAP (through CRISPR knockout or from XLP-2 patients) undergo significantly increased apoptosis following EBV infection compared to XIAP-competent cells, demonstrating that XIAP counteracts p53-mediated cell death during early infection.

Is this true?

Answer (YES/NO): YES